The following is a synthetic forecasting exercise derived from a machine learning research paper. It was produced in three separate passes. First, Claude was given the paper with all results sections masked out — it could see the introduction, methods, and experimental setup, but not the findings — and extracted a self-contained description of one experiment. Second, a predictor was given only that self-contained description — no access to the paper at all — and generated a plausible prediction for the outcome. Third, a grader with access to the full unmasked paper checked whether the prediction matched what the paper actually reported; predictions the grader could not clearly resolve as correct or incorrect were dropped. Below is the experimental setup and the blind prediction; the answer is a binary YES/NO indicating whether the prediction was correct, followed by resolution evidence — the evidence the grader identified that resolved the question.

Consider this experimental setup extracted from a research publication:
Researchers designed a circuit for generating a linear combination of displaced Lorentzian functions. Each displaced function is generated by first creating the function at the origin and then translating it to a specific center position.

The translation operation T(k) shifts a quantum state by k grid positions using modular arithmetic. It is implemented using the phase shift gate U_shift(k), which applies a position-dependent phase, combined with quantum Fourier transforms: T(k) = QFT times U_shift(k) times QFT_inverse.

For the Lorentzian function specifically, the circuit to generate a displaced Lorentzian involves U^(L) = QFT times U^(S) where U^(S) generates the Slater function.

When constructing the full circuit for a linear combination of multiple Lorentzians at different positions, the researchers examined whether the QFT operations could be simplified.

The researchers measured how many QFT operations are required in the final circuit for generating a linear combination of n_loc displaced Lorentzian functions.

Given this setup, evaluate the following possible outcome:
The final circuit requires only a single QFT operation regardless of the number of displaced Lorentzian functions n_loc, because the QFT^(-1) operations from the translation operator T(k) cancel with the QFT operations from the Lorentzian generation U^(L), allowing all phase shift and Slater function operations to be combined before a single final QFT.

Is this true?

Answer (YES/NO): YES